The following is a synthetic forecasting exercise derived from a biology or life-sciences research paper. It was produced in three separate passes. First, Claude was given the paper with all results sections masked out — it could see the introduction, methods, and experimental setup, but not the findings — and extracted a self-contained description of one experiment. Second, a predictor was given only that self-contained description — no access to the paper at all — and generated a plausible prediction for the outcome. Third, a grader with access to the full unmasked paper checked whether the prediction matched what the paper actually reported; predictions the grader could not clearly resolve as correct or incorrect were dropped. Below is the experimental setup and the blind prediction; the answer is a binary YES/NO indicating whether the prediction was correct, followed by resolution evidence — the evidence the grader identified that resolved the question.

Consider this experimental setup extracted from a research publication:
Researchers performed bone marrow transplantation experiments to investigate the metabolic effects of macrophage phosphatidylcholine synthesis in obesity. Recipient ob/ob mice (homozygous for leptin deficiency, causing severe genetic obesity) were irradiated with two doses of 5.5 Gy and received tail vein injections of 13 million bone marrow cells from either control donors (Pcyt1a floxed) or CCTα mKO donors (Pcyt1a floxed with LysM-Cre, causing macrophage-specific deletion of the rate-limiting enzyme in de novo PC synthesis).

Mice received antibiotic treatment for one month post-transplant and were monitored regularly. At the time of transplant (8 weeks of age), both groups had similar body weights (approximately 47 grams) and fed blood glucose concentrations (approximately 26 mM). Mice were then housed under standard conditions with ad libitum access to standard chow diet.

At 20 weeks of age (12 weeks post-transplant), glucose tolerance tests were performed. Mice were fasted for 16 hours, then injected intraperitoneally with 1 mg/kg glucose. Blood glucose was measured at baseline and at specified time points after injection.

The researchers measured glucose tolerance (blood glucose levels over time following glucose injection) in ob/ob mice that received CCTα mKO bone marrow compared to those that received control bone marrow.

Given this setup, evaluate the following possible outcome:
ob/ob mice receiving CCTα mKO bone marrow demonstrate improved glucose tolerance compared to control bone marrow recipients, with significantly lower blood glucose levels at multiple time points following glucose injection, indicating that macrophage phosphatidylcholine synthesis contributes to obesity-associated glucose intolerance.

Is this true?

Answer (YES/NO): NO